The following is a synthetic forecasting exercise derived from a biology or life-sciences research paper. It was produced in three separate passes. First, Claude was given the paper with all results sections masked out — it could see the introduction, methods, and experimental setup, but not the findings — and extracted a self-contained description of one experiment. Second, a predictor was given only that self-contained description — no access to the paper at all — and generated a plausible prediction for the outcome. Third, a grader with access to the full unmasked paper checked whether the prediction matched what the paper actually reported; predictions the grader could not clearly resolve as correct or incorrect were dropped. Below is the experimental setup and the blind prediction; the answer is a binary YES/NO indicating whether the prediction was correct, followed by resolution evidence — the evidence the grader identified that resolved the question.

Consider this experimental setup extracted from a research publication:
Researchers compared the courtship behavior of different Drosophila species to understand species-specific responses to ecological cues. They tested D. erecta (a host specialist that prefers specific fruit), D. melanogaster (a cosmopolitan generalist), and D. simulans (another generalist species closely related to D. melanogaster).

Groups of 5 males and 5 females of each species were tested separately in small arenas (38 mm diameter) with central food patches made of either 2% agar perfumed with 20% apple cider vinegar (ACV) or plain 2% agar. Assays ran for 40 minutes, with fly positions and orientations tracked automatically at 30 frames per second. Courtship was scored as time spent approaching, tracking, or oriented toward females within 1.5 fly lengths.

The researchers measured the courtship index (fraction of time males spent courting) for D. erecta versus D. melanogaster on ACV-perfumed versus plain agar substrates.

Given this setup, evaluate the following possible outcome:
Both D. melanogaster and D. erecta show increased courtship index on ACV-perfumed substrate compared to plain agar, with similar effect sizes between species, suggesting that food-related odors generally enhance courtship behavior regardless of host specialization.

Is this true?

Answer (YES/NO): NO